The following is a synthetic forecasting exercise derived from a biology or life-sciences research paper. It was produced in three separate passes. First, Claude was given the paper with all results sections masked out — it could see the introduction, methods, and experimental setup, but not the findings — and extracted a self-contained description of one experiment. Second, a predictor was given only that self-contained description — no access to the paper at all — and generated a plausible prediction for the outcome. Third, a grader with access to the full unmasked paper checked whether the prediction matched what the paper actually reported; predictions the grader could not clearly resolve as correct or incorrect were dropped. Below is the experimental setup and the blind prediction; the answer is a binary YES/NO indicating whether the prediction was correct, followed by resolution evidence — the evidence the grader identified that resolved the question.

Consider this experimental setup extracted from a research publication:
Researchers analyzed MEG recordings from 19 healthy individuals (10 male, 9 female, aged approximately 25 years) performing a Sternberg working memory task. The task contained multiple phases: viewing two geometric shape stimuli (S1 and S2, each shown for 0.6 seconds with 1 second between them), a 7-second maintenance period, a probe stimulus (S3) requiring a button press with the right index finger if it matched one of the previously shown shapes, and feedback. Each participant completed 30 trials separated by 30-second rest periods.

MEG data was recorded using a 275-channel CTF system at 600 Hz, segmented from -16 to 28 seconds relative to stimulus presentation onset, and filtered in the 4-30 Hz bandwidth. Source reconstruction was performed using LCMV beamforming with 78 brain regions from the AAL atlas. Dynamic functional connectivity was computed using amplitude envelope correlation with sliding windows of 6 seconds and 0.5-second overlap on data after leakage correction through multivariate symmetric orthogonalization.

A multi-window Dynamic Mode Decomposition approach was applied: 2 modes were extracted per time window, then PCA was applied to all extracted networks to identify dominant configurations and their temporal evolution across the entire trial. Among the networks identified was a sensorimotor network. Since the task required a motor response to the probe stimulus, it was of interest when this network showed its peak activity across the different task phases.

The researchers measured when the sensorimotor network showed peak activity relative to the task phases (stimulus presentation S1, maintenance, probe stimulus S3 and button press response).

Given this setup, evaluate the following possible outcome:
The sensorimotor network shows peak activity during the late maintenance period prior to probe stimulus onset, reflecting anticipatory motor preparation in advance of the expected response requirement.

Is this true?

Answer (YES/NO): NO